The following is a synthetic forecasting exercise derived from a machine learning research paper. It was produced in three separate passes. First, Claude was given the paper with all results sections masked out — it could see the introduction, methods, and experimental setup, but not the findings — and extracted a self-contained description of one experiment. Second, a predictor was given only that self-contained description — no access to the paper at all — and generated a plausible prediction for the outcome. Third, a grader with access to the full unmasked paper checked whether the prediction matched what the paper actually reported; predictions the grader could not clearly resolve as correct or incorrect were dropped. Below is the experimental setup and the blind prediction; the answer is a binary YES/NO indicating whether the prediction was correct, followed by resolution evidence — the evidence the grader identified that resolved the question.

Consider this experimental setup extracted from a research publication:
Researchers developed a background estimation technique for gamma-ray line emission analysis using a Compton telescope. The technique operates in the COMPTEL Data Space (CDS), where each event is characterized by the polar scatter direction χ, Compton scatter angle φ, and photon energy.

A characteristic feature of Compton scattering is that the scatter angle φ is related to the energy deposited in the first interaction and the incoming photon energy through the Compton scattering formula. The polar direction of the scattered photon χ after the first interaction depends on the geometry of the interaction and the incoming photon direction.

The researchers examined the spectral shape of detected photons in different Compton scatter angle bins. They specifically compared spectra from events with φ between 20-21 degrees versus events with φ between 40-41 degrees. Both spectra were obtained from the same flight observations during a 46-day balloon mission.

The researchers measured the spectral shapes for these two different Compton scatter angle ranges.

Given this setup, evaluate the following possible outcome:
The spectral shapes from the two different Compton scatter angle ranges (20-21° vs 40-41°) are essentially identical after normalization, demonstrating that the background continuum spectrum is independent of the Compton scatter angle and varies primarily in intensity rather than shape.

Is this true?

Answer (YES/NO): NO